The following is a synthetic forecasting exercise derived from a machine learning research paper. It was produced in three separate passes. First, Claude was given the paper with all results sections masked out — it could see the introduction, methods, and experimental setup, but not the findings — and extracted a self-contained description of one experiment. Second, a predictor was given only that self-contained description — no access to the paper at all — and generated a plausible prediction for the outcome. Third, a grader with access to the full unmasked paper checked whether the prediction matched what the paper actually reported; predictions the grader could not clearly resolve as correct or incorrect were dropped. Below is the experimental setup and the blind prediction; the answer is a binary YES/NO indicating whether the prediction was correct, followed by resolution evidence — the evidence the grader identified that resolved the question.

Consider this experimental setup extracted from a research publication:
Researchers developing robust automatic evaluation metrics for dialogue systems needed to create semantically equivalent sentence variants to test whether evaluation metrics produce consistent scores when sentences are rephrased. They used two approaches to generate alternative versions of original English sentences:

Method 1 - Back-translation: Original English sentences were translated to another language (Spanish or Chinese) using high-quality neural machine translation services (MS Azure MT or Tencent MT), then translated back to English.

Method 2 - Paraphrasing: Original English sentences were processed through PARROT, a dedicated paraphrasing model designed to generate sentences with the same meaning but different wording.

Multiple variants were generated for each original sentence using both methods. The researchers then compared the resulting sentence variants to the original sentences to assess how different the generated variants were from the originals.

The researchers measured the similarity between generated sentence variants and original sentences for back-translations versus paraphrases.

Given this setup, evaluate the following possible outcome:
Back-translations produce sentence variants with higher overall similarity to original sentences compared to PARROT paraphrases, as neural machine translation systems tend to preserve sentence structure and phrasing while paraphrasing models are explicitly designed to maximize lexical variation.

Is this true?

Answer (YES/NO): YES